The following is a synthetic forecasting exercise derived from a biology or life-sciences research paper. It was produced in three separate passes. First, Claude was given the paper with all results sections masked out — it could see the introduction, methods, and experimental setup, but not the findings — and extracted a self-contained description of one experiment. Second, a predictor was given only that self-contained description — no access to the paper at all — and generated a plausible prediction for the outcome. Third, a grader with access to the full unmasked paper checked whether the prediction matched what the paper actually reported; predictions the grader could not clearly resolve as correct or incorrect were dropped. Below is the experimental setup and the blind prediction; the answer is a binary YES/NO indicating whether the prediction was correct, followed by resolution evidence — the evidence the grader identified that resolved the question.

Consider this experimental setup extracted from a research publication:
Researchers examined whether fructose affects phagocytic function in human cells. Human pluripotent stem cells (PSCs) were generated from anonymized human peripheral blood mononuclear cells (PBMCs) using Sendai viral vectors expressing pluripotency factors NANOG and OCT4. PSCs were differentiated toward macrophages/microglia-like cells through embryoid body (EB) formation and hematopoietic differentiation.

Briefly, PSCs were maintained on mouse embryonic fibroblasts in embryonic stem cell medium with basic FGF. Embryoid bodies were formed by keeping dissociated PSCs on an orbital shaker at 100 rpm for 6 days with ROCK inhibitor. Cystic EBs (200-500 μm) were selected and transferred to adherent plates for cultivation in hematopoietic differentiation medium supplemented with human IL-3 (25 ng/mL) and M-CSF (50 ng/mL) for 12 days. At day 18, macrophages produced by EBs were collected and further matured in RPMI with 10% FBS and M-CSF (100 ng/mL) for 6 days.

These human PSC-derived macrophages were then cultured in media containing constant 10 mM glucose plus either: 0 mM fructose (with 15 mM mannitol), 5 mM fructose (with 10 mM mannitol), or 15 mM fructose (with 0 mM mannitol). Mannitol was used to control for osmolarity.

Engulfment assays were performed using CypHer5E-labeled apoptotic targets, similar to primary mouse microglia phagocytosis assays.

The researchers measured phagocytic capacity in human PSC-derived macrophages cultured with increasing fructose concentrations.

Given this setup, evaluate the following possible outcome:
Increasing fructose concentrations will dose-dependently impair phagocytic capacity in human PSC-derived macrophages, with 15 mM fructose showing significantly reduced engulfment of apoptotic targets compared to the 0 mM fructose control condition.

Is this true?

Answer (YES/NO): NO